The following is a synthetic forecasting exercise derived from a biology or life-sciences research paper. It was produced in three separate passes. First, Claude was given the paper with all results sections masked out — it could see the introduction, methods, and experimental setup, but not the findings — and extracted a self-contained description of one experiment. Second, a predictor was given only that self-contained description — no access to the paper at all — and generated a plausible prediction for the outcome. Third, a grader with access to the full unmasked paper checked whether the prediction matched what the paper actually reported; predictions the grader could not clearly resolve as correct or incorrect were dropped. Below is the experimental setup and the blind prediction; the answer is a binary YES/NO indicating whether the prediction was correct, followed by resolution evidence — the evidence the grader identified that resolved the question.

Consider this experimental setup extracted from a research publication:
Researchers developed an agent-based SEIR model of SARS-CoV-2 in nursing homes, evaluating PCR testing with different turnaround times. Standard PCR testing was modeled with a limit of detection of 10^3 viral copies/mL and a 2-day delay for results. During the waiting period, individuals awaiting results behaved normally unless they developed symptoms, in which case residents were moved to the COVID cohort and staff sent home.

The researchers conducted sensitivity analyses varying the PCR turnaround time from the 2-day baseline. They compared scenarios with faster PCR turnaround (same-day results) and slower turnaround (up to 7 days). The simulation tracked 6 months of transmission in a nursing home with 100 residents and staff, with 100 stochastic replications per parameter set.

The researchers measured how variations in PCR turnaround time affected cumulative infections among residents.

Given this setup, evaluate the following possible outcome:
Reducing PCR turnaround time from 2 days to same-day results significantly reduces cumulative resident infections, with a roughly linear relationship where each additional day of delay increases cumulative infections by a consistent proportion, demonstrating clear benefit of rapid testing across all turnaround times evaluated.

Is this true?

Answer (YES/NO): NO